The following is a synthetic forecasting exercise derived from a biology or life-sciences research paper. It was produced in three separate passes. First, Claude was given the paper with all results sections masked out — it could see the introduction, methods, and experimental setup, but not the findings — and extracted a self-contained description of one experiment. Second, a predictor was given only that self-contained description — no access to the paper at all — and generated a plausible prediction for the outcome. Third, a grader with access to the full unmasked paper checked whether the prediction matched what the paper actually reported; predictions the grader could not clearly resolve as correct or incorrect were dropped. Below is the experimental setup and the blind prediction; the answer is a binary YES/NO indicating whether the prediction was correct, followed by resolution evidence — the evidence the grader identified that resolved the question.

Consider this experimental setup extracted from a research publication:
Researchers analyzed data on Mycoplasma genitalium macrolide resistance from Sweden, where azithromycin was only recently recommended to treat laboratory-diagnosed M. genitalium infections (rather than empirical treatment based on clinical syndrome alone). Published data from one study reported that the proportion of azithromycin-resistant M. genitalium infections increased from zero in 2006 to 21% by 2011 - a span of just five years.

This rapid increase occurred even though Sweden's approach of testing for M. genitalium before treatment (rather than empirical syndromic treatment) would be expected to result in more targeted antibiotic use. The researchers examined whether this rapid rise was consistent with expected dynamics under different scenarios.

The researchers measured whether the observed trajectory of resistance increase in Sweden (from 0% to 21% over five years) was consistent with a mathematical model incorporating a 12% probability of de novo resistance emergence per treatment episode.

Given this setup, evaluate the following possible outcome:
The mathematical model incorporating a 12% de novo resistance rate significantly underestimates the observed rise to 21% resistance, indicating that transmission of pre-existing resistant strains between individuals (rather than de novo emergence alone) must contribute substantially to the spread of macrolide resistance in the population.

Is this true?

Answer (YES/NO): NO